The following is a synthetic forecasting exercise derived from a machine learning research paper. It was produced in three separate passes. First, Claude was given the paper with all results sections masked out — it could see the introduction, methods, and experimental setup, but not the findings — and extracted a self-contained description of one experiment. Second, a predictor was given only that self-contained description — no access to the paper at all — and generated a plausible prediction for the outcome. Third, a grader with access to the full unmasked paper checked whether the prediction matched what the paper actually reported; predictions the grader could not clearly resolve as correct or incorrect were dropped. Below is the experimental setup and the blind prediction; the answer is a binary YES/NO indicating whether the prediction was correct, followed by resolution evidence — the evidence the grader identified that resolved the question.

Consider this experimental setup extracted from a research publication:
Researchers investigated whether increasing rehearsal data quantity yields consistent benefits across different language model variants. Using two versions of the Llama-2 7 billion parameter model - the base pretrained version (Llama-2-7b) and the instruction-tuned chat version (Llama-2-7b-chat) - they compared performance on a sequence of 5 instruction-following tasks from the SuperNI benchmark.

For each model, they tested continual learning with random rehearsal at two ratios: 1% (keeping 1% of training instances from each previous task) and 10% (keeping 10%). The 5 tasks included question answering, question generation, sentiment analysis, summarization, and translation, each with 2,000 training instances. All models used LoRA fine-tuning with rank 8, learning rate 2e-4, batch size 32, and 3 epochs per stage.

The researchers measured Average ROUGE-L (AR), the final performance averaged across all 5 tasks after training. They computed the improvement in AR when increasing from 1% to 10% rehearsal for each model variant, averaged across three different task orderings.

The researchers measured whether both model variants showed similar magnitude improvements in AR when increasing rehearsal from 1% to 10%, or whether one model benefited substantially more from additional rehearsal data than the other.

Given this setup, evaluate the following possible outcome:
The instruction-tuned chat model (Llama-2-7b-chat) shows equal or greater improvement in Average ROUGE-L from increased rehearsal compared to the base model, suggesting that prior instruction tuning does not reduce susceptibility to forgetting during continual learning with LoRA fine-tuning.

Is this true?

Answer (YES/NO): NO